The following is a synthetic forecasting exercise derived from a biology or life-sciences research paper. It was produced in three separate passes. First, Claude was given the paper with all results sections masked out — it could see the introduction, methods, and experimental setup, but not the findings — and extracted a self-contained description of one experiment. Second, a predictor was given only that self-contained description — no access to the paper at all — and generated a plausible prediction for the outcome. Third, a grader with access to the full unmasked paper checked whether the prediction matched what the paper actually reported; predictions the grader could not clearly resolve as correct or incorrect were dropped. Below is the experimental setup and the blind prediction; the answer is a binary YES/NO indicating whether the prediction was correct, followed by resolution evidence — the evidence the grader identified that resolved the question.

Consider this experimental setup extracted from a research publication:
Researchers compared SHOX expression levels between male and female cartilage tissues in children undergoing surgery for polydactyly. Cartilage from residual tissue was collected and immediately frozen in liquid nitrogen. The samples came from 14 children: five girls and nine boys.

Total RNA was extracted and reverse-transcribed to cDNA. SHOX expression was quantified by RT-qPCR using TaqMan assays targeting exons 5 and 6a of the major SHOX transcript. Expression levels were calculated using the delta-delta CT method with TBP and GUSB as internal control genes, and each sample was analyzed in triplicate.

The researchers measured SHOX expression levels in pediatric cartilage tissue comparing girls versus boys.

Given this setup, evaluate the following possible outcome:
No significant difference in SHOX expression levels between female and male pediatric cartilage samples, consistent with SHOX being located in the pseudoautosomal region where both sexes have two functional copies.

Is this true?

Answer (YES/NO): NO